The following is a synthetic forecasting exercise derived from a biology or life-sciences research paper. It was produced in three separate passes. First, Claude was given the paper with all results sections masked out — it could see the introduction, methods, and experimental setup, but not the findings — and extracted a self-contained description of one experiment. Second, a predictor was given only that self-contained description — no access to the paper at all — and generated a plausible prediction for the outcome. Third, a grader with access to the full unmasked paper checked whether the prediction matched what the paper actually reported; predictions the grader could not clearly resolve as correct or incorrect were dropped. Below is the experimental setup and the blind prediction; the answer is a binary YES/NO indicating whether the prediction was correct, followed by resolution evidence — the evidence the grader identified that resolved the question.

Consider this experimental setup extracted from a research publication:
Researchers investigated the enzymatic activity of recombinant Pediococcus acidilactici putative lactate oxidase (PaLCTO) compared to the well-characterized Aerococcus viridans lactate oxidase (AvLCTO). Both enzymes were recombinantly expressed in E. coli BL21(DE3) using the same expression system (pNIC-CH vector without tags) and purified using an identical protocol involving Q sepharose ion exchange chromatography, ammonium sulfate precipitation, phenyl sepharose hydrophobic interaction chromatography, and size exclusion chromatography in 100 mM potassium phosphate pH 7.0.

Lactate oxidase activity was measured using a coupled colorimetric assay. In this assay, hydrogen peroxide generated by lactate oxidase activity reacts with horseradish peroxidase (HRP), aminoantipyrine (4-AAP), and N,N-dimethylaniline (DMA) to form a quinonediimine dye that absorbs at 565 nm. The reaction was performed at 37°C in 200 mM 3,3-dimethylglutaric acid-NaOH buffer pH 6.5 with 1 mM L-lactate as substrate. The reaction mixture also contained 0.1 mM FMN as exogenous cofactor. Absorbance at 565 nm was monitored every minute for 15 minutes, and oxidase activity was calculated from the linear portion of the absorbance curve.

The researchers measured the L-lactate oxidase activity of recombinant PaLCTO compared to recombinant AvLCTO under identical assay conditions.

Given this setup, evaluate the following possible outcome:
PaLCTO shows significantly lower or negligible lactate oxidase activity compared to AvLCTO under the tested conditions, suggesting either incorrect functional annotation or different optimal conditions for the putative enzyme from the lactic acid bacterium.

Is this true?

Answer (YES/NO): YES